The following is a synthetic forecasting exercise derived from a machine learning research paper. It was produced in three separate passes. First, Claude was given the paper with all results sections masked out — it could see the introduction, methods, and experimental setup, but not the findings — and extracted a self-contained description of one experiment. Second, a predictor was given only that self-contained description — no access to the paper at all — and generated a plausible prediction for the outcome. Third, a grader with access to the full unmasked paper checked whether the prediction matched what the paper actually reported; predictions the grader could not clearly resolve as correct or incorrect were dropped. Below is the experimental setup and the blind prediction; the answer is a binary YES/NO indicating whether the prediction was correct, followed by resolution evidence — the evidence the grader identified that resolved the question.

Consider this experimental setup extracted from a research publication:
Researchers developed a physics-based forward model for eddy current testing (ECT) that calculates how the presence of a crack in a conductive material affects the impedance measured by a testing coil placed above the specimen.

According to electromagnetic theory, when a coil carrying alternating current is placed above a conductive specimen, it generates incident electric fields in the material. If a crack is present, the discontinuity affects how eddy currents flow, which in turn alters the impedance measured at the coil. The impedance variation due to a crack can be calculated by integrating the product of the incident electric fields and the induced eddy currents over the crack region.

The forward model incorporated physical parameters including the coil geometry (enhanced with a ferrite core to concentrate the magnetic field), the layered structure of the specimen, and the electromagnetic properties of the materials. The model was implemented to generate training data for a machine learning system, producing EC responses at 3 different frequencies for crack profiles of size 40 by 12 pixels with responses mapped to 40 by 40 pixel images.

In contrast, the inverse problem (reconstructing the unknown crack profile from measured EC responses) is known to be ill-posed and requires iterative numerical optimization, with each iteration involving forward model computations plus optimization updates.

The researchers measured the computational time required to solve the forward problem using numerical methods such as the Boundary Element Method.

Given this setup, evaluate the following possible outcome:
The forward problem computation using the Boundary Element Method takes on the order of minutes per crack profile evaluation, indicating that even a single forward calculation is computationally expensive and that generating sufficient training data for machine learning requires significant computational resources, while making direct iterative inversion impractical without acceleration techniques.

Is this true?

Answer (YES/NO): NO